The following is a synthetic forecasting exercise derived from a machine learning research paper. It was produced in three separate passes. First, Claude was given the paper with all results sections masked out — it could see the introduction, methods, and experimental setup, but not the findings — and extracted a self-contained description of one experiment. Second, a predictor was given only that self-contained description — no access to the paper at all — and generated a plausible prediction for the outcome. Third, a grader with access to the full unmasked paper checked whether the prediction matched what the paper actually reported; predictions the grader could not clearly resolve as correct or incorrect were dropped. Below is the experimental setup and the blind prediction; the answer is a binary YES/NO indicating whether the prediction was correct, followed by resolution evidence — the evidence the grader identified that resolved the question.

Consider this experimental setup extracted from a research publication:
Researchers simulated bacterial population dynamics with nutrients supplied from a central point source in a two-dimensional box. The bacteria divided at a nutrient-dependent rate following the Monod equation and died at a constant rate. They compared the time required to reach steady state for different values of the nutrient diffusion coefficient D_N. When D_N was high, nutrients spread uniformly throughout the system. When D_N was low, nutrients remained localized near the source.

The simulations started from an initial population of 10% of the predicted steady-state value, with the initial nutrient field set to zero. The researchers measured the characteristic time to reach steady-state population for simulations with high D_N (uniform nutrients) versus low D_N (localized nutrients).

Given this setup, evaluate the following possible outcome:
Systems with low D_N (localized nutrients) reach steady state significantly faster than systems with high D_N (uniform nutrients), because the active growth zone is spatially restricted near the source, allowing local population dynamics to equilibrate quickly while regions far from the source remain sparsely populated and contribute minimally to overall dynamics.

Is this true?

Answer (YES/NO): YES